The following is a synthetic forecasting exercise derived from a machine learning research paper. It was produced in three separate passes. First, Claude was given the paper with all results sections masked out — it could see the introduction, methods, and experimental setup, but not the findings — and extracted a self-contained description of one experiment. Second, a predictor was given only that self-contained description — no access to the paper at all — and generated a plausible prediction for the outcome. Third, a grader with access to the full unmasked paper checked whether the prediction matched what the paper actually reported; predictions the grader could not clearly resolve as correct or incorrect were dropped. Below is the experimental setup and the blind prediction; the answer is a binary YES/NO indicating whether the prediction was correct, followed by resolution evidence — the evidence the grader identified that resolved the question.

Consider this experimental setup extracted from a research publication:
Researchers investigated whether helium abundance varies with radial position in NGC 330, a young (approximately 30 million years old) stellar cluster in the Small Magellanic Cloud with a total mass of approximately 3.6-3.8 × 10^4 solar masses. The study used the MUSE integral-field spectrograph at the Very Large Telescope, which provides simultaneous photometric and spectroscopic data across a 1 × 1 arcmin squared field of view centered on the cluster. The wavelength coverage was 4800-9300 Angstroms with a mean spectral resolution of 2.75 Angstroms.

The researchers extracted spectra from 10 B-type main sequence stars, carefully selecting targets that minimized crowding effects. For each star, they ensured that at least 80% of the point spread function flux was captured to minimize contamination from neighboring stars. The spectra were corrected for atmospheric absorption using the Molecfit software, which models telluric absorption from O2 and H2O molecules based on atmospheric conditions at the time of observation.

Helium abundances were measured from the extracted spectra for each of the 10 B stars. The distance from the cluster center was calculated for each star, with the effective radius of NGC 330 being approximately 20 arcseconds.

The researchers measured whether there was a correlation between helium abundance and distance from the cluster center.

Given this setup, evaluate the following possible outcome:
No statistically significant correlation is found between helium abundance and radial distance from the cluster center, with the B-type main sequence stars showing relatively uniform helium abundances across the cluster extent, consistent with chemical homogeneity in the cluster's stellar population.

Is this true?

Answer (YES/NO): YES